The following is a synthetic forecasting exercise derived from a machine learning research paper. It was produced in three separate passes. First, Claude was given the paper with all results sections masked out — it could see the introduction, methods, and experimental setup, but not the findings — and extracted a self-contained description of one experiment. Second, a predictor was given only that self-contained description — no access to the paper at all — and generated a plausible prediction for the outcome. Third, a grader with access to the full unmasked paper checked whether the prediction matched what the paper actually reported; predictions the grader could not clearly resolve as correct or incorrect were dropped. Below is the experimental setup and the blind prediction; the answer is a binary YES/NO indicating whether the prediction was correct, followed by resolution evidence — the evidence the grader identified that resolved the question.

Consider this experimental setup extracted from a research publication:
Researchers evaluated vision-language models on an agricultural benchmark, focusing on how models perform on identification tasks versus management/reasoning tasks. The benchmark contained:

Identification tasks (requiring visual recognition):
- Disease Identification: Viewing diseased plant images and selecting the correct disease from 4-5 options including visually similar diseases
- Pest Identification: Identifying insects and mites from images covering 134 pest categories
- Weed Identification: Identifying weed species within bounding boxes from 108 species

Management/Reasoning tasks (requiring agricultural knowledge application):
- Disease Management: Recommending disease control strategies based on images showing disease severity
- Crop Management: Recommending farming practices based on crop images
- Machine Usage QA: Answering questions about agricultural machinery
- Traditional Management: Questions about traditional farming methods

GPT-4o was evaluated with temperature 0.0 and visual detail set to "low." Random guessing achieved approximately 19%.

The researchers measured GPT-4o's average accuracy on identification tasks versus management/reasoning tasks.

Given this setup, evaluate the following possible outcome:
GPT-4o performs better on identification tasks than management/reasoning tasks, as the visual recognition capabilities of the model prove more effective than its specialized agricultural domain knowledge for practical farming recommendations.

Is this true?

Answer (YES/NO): NO